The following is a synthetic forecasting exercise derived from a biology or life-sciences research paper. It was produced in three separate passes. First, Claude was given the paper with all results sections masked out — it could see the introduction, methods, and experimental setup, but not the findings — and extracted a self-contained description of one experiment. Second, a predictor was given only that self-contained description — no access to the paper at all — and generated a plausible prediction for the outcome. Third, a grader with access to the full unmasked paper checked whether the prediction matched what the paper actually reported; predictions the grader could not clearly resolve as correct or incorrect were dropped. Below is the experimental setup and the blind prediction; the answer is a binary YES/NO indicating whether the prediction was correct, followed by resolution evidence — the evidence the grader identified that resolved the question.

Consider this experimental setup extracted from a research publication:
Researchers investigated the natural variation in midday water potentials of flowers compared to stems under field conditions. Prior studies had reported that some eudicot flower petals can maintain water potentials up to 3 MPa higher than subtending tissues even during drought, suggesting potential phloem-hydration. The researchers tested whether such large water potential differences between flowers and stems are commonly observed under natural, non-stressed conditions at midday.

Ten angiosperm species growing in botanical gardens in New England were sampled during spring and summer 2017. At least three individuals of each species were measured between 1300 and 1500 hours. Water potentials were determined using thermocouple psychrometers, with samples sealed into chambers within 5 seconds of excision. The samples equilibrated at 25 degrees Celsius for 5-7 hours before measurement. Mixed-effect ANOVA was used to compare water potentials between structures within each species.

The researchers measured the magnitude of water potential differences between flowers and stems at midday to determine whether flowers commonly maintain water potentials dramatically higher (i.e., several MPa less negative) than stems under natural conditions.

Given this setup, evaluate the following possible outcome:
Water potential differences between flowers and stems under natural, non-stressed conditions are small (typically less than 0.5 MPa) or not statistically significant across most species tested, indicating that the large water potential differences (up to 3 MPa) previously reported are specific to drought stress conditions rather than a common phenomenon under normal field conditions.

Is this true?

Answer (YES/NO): YES